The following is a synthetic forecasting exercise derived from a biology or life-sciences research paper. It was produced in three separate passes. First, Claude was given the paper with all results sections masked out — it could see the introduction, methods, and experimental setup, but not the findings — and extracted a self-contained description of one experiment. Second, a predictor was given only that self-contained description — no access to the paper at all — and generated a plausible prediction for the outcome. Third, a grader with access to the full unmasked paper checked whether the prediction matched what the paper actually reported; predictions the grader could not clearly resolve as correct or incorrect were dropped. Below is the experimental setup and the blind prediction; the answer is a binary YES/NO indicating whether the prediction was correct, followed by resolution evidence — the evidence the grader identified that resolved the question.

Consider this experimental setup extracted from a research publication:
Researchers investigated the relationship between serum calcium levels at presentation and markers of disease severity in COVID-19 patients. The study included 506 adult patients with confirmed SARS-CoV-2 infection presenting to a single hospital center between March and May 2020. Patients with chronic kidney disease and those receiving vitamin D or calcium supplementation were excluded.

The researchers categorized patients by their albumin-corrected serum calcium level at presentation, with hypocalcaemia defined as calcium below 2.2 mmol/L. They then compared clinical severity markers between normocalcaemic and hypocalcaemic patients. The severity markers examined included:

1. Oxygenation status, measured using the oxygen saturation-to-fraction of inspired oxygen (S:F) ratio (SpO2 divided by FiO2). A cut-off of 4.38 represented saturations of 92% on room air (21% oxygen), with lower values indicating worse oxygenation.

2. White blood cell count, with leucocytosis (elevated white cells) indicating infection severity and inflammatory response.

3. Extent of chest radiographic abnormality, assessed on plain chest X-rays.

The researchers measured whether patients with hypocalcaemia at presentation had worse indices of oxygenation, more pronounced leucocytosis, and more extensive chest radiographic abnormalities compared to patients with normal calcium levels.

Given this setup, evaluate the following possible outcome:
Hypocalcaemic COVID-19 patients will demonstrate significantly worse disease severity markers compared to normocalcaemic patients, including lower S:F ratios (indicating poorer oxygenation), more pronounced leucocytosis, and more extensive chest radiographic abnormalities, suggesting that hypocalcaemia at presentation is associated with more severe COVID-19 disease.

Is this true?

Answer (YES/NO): NO